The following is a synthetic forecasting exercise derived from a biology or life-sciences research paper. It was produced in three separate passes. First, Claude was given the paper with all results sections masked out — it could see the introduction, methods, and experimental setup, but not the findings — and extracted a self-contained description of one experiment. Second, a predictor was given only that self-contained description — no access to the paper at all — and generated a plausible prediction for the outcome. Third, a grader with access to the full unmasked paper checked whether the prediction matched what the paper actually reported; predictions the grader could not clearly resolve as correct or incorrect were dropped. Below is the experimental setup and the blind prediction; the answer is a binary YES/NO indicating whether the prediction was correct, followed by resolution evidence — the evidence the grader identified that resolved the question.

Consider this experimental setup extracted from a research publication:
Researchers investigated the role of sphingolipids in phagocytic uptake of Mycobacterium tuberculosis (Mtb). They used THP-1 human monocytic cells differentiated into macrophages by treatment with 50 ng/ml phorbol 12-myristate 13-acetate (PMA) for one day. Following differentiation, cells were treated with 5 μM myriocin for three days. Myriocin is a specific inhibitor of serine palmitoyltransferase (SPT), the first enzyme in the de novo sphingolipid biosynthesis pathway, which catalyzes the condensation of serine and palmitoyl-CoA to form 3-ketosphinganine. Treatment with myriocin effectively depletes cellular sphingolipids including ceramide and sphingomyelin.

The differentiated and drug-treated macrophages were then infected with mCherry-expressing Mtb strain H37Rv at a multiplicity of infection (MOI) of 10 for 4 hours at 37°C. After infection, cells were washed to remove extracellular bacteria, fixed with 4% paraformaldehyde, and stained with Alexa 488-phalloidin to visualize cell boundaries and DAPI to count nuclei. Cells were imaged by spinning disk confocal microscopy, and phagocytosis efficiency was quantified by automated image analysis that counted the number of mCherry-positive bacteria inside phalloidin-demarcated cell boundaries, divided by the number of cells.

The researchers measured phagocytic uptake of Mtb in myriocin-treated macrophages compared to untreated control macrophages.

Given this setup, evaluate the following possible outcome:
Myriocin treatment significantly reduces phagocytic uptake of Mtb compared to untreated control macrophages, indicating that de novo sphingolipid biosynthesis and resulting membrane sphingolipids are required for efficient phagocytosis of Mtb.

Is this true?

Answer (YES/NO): YES